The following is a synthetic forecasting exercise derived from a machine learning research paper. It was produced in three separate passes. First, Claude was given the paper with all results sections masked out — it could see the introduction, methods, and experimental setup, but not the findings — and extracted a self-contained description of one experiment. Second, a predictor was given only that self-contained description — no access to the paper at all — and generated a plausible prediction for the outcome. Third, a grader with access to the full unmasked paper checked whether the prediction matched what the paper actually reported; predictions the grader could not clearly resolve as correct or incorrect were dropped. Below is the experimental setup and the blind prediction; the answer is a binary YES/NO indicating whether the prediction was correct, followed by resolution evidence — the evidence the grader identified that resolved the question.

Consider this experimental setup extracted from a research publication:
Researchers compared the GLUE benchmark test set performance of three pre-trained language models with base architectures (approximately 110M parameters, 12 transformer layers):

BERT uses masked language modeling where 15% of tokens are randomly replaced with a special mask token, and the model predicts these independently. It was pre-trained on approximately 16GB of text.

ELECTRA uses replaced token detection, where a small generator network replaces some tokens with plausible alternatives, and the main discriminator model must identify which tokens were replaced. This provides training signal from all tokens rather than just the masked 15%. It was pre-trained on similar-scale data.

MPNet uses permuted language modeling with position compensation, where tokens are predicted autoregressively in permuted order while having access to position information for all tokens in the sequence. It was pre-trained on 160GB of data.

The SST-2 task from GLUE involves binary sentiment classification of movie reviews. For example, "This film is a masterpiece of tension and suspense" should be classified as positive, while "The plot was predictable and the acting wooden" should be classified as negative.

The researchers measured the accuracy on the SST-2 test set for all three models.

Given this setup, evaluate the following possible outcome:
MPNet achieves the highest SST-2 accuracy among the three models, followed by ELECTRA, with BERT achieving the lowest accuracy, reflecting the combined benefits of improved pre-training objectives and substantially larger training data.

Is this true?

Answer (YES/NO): NO